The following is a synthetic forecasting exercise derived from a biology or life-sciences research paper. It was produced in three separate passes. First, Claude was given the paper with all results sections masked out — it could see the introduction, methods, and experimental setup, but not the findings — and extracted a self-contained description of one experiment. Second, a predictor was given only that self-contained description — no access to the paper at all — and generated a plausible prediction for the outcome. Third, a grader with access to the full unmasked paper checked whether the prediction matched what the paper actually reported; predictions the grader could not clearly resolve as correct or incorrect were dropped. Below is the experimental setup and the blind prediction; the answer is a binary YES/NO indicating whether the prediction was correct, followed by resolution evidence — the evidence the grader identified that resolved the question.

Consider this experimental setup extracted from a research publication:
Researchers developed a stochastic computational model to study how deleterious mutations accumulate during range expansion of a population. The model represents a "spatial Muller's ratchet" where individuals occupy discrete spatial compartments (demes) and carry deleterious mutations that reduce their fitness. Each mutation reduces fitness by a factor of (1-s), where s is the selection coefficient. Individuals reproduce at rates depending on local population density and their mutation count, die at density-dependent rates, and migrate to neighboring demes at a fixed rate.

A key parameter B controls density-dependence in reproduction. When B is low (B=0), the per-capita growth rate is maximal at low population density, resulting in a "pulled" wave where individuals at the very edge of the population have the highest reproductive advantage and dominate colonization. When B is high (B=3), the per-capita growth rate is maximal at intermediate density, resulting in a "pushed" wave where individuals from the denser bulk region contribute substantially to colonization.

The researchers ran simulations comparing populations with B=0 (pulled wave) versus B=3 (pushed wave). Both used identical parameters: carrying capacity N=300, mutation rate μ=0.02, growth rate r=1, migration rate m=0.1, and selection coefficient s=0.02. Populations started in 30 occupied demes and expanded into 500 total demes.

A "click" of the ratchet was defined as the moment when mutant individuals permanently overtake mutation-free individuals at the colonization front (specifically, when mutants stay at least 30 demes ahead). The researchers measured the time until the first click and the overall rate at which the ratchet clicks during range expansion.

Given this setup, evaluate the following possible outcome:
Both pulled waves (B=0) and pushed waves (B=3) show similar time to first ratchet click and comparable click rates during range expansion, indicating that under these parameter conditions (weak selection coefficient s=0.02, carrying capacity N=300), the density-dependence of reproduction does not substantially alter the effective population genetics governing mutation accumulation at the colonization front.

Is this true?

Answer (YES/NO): NO